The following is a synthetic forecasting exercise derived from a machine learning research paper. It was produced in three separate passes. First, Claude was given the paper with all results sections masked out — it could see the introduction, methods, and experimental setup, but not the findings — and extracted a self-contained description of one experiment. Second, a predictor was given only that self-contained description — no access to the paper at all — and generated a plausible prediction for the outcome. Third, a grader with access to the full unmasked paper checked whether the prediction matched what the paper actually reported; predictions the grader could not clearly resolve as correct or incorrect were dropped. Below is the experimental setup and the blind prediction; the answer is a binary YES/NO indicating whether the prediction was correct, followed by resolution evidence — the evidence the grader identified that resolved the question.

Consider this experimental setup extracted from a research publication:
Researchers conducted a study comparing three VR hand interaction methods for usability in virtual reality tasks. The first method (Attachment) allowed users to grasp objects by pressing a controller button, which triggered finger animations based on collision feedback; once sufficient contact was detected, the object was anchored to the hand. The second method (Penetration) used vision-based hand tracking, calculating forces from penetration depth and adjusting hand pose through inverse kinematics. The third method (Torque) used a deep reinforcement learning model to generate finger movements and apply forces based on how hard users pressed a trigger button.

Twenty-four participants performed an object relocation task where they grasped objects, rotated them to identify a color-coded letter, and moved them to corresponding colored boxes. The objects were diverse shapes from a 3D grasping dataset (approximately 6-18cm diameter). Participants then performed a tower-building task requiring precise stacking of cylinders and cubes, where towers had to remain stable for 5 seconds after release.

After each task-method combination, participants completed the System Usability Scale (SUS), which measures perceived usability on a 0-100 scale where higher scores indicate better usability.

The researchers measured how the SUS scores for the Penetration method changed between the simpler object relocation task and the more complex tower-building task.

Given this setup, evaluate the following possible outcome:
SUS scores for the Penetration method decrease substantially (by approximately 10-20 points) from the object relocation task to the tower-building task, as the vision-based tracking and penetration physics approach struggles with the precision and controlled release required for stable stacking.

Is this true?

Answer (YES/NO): NO